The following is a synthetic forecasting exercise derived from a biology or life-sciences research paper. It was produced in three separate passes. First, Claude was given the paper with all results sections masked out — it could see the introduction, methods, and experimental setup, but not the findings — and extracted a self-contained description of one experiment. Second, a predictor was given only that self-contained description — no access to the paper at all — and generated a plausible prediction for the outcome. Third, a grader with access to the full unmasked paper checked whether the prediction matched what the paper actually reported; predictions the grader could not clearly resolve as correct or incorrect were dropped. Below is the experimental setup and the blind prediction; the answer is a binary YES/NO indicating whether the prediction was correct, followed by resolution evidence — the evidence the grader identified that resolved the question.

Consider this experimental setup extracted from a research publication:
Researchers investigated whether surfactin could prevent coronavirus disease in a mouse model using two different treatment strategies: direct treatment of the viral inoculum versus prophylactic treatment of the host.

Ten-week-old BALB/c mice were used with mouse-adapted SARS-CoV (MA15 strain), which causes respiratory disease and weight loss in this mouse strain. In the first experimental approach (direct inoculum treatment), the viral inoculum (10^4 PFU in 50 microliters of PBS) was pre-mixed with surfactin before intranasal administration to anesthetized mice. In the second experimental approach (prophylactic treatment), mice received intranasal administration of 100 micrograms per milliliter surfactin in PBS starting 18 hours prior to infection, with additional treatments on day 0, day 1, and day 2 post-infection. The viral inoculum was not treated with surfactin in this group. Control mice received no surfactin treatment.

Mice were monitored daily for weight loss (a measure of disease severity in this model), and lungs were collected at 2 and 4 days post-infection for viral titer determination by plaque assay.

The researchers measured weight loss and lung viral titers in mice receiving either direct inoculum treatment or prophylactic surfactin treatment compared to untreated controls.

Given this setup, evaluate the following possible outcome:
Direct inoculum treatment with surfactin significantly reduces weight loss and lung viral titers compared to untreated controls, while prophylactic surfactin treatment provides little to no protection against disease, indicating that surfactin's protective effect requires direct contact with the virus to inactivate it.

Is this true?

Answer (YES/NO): YES